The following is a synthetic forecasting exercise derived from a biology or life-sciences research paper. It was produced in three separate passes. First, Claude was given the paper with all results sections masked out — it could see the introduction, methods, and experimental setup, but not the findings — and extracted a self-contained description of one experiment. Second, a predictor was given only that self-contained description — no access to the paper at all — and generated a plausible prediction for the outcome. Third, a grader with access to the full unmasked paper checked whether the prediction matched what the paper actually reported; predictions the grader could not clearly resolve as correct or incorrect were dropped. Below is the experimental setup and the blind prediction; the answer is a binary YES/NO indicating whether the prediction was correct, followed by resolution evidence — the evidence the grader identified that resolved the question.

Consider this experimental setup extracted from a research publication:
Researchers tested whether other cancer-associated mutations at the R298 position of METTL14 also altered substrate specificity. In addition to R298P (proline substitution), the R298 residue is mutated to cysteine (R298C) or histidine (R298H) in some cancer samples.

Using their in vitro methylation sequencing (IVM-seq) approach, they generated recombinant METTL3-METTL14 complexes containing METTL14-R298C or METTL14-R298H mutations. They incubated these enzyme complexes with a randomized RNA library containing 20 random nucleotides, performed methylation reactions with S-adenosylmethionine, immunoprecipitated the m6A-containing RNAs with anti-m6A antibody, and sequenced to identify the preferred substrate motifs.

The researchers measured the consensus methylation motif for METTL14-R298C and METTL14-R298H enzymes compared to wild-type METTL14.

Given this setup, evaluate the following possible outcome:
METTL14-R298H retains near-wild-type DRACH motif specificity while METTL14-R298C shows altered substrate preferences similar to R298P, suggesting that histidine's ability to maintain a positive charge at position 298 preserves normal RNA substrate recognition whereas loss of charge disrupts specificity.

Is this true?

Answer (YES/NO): NO